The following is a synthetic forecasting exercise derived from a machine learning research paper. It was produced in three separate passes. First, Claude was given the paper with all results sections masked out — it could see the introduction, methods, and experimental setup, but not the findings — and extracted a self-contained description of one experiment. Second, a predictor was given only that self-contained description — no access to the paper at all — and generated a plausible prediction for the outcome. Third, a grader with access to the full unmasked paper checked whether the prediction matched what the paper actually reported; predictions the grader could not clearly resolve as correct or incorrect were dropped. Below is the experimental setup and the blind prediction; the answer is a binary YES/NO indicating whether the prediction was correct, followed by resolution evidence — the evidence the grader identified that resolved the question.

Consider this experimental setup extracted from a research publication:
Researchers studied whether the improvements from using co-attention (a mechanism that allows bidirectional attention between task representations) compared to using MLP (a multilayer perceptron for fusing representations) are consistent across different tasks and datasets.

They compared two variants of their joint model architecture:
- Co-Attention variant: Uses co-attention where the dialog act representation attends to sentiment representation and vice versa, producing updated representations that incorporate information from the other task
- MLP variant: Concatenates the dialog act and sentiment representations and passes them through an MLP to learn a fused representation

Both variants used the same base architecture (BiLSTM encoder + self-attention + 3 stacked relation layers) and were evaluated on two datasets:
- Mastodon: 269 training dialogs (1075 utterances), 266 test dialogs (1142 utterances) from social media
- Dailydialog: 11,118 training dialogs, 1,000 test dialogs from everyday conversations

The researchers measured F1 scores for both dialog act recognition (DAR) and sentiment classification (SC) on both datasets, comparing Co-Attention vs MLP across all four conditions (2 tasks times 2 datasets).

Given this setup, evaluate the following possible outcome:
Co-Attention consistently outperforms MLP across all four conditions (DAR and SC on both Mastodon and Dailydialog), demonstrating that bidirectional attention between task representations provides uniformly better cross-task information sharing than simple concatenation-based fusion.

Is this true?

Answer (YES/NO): NO